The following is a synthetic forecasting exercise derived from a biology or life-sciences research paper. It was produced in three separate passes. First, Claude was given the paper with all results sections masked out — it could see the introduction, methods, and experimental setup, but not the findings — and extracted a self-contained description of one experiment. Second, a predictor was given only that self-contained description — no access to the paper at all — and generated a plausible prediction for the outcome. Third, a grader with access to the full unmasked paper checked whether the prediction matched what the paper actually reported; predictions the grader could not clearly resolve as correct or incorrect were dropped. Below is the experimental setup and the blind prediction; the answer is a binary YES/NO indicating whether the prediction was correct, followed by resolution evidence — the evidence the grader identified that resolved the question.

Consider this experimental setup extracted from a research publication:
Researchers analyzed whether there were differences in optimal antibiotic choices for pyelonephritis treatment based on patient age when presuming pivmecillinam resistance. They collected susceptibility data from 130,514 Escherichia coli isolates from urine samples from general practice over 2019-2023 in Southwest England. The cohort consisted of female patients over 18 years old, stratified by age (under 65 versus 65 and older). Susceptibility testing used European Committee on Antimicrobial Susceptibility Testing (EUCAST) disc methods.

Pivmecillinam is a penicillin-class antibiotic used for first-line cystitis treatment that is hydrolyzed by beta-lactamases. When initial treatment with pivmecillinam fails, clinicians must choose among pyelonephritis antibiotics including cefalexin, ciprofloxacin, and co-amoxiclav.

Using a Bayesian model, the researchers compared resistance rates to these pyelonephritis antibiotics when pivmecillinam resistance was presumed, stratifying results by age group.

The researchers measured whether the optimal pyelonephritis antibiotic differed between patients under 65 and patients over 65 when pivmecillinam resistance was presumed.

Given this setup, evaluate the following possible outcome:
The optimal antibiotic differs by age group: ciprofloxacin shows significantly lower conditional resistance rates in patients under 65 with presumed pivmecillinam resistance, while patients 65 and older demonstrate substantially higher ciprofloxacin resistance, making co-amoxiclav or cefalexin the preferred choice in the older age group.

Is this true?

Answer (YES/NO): NO